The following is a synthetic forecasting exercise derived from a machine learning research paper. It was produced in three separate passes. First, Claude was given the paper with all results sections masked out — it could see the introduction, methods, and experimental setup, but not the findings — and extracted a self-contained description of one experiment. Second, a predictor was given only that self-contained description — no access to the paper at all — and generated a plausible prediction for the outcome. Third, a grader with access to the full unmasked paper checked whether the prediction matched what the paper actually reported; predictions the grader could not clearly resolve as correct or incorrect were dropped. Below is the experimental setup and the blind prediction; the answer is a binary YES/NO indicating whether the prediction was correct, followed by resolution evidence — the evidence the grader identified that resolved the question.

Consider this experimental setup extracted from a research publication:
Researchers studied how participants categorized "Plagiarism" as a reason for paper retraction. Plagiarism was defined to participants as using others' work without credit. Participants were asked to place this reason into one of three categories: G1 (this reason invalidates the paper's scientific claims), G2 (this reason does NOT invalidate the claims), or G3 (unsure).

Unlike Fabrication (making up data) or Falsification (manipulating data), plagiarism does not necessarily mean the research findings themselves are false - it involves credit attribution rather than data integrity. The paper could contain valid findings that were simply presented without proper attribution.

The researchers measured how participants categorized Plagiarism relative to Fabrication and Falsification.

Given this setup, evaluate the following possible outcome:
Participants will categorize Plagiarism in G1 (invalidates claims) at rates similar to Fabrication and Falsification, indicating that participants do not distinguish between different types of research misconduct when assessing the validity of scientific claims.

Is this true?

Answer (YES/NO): NO